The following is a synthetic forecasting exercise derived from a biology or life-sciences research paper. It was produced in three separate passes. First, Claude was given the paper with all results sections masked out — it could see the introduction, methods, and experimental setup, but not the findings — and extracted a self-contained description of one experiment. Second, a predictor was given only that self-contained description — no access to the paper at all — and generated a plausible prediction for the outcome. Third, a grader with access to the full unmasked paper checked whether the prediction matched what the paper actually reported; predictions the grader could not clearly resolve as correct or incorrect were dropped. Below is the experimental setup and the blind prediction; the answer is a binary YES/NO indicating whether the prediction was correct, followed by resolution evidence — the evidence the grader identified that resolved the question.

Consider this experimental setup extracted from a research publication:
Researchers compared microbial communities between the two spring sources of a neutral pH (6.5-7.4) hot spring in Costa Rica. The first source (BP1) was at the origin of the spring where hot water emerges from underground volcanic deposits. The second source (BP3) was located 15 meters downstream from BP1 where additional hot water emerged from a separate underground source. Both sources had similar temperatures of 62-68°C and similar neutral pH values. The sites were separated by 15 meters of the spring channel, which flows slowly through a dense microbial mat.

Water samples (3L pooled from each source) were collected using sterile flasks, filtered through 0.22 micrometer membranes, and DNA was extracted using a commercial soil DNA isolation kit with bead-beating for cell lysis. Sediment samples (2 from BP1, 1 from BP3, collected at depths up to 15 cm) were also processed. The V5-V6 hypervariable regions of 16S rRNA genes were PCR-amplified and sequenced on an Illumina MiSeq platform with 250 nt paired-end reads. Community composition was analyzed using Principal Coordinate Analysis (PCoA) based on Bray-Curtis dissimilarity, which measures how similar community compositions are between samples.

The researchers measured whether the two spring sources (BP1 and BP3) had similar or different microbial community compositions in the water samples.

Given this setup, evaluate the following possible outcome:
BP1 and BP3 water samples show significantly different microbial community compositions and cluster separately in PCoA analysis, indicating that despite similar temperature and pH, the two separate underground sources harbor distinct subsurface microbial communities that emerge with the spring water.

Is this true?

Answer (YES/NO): NO